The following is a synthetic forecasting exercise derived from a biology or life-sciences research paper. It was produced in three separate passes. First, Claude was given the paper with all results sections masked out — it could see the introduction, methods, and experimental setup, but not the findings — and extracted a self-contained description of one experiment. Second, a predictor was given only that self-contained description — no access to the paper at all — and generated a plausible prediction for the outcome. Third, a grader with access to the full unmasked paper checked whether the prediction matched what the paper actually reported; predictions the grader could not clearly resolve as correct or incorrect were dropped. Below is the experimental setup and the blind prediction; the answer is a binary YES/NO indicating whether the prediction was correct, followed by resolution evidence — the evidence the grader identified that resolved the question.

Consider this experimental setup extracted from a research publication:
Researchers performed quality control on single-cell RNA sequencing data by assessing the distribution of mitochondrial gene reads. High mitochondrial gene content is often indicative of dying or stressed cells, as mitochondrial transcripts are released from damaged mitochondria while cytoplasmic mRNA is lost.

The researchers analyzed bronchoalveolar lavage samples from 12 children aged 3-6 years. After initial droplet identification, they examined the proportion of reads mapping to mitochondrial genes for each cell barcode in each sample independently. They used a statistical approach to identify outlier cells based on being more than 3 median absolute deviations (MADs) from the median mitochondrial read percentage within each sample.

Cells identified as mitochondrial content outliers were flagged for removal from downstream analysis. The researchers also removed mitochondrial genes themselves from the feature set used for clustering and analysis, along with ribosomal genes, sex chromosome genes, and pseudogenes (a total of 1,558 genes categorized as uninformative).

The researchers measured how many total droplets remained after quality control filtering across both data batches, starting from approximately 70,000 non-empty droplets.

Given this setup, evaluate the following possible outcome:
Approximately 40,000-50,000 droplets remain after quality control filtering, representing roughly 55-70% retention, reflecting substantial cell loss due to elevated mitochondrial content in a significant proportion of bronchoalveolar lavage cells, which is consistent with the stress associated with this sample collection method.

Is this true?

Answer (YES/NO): YES